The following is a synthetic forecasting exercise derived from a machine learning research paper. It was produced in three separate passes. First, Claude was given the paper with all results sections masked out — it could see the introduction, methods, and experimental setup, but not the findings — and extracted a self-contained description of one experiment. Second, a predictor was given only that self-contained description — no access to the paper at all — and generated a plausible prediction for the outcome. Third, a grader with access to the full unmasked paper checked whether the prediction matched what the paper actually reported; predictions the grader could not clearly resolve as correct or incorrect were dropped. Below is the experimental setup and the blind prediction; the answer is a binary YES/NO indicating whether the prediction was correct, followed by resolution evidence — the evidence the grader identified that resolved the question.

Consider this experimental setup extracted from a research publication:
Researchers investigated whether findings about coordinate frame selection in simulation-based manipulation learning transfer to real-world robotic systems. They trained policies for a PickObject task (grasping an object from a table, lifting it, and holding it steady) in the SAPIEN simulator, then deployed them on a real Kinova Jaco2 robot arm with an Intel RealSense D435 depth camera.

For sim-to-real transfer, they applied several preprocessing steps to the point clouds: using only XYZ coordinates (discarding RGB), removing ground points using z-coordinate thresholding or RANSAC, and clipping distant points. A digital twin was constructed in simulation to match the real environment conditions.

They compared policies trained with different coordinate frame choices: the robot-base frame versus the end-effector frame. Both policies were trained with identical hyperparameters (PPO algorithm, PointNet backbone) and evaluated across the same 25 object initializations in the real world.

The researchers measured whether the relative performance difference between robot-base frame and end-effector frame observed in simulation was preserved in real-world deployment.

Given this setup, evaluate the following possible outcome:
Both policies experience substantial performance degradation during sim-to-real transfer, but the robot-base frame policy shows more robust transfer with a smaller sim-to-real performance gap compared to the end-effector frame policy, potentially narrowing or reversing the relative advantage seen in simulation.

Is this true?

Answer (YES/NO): NO